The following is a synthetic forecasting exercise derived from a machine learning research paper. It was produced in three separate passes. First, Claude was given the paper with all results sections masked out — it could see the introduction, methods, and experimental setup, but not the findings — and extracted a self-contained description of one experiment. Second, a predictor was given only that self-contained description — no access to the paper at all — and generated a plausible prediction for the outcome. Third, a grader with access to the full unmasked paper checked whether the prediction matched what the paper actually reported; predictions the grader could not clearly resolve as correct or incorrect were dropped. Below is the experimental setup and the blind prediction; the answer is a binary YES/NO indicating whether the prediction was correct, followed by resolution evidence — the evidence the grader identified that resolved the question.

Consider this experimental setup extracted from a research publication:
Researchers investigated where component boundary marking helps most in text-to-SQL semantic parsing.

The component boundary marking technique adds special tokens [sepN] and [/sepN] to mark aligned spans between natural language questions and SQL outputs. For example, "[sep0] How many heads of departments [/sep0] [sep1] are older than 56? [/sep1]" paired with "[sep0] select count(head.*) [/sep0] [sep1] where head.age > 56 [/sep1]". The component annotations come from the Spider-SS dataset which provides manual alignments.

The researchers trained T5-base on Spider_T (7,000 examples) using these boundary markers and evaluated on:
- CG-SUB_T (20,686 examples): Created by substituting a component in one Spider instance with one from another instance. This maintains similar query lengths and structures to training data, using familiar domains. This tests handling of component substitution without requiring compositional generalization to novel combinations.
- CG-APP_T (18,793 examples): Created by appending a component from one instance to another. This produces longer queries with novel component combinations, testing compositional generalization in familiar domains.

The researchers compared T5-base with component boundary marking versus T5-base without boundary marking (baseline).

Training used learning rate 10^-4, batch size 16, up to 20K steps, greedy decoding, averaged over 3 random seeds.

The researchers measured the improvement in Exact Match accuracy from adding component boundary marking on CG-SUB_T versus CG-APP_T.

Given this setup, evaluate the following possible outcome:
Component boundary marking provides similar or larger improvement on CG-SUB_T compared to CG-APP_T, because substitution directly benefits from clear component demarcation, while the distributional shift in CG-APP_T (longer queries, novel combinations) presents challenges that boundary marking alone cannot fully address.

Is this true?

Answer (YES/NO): NO